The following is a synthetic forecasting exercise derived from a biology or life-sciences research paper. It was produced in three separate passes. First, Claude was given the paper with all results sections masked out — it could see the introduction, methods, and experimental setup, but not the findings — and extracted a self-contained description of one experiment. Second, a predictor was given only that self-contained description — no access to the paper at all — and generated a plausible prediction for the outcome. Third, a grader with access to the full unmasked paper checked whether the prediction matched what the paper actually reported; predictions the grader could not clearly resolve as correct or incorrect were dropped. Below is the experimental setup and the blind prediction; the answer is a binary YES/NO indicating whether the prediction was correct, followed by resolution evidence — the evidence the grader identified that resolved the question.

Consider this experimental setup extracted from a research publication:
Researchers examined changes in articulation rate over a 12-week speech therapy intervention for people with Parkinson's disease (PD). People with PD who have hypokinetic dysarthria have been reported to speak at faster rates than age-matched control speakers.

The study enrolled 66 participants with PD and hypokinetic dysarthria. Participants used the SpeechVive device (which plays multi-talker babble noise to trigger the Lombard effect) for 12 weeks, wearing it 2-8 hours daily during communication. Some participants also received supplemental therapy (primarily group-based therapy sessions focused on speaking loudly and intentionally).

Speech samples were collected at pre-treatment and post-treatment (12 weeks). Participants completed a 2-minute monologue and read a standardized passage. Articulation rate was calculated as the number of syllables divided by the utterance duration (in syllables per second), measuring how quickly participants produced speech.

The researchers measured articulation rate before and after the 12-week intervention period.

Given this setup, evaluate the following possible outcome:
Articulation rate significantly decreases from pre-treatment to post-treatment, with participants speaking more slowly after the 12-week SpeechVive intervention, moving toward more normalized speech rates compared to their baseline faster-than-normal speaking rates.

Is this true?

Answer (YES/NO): NO